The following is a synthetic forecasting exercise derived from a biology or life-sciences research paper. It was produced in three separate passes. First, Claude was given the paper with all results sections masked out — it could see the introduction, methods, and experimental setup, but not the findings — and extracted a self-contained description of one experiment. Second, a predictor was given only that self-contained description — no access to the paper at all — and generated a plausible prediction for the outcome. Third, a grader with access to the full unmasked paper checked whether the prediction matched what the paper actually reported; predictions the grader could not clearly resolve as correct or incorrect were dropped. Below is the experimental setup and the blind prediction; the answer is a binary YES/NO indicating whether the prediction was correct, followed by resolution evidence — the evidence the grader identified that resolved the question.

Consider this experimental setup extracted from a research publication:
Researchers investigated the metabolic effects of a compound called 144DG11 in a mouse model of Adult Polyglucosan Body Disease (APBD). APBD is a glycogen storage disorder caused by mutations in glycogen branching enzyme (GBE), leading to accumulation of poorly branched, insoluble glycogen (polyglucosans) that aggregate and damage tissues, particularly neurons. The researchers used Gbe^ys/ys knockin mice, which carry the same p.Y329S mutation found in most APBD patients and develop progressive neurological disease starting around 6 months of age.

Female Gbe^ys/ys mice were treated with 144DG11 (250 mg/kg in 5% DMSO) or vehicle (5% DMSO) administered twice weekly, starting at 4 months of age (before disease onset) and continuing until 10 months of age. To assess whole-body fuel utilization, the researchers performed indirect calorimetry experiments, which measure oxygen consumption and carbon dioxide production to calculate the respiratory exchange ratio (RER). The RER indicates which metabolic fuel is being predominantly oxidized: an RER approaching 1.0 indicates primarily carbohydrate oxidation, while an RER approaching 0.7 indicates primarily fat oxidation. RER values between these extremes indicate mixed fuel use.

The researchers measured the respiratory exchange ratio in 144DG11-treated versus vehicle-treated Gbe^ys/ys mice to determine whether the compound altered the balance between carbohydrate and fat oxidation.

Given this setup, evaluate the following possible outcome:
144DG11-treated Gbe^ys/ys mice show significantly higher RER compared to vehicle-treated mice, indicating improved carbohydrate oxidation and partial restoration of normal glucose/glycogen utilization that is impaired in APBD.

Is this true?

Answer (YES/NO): YES